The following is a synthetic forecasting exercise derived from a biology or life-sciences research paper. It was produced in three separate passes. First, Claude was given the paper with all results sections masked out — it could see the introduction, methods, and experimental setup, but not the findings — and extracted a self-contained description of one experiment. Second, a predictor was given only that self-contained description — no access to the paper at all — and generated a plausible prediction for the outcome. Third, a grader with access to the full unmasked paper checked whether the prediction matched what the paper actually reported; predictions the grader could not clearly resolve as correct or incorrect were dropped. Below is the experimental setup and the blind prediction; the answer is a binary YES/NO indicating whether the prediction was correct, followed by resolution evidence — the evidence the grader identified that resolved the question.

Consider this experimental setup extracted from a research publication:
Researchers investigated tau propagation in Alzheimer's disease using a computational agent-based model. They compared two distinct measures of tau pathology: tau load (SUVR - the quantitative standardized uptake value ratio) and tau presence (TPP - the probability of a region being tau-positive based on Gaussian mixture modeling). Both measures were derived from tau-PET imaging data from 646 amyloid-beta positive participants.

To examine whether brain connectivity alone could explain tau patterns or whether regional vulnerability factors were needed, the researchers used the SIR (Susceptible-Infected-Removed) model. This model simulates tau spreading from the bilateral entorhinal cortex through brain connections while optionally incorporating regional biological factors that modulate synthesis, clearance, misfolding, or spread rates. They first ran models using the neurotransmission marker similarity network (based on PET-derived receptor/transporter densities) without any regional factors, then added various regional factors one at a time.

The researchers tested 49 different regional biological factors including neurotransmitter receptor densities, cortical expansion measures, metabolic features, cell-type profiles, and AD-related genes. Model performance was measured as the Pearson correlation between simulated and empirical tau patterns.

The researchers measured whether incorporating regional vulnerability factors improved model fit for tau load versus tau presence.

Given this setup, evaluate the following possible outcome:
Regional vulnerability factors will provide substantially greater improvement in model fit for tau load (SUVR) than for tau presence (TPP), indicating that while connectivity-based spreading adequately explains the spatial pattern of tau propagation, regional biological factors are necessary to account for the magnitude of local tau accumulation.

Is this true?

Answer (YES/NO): YES